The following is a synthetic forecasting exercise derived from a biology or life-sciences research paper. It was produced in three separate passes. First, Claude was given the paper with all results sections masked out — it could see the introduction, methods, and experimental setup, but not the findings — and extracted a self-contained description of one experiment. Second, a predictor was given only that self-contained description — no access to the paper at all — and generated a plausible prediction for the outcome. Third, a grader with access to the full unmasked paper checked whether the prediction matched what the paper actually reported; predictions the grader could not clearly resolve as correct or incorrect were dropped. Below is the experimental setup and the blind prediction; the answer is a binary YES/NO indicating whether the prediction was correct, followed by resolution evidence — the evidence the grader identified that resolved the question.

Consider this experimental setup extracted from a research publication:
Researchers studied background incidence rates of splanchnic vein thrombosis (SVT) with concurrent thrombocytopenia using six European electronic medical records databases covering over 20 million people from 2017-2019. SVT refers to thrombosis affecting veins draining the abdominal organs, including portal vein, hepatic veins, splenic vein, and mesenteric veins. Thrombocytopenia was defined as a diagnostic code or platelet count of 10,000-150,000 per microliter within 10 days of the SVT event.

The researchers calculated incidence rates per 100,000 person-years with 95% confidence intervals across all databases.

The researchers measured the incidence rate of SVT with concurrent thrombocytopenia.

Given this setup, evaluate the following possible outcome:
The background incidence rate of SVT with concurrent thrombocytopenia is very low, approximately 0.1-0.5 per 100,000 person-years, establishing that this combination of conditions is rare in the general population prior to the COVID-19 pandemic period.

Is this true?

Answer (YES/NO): NO